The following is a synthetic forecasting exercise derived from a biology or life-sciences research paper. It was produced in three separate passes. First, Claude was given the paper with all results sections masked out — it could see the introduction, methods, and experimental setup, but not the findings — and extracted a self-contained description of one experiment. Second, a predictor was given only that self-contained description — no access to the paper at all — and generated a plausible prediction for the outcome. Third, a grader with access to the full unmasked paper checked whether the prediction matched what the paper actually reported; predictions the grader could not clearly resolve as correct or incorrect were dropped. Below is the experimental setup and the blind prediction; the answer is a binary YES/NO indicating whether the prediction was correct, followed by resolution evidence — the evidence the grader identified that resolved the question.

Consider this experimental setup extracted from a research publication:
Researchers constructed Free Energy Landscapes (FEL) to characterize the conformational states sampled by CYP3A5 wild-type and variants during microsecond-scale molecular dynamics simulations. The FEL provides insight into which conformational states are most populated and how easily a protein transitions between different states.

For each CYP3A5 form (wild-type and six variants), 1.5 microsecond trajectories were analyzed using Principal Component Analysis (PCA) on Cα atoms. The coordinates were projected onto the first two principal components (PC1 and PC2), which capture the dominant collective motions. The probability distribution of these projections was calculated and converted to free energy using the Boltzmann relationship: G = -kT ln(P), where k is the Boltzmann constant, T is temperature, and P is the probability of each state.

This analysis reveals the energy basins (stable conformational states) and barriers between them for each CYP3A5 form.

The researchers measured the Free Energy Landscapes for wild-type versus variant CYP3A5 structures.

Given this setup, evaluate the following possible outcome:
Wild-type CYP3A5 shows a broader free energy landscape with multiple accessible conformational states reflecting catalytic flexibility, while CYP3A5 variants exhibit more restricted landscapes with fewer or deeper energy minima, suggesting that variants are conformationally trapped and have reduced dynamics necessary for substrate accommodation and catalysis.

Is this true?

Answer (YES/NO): NO